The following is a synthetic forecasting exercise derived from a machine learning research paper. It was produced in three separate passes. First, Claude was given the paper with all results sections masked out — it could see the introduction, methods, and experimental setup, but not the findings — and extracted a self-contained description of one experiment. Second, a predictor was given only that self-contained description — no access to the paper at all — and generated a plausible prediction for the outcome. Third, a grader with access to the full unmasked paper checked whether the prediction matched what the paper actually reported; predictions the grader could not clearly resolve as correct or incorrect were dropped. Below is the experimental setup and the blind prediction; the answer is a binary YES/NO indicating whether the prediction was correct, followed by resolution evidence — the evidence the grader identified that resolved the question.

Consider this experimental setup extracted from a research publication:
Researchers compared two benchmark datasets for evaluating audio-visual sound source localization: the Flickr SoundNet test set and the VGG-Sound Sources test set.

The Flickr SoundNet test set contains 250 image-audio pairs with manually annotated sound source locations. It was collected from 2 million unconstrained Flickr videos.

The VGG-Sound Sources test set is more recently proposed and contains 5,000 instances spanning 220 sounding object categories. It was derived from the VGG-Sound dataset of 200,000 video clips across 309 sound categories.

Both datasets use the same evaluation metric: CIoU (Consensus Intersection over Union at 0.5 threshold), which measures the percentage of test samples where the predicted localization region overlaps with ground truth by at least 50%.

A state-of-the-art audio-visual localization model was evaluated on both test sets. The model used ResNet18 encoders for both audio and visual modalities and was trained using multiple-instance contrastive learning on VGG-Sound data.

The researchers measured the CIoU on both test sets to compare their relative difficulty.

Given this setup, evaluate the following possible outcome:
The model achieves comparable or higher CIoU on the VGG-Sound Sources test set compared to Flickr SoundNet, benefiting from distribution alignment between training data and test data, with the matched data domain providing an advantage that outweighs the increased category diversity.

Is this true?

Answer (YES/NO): NO